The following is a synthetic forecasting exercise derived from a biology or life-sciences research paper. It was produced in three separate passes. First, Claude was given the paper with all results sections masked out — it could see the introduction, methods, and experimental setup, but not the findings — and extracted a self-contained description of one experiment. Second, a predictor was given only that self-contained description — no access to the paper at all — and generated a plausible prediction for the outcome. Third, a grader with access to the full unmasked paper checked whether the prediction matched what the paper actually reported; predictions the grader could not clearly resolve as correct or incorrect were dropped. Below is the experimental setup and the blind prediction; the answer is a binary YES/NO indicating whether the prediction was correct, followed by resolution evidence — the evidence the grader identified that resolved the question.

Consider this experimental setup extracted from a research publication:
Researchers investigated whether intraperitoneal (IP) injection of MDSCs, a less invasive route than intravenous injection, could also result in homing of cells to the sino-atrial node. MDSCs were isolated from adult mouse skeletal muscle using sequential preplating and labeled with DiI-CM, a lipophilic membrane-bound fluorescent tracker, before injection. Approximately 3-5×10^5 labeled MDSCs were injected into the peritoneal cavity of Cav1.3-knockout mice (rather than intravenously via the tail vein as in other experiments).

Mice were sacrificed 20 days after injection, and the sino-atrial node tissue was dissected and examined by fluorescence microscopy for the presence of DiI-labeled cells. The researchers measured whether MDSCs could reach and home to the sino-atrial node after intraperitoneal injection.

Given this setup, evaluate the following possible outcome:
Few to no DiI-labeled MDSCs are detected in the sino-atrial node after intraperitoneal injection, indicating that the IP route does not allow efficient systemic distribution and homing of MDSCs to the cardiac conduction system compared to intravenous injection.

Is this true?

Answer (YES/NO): NO